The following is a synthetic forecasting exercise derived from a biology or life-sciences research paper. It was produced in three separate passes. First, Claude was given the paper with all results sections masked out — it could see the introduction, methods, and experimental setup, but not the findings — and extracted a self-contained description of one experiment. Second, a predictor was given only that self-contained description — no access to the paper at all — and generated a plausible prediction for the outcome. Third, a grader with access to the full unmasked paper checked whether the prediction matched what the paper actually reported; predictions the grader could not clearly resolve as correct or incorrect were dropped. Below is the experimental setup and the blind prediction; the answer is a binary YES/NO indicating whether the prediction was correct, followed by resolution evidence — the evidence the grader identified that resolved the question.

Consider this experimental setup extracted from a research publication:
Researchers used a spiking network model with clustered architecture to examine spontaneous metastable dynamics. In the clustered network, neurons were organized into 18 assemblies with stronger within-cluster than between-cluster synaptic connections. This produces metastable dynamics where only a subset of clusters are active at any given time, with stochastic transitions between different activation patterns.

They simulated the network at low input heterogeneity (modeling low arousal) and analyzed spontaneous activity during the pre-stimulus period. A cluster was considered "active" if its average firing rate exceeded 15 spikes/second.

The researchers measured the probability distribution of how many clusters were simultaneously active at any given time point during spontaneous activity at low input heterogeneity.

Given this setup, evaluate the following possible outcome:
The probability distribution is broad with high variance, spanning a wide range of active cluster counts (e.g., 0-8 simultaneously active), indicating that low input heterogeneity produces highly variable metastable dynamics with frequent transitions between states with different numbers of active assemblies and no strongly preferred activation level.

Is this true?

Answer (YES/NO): NO